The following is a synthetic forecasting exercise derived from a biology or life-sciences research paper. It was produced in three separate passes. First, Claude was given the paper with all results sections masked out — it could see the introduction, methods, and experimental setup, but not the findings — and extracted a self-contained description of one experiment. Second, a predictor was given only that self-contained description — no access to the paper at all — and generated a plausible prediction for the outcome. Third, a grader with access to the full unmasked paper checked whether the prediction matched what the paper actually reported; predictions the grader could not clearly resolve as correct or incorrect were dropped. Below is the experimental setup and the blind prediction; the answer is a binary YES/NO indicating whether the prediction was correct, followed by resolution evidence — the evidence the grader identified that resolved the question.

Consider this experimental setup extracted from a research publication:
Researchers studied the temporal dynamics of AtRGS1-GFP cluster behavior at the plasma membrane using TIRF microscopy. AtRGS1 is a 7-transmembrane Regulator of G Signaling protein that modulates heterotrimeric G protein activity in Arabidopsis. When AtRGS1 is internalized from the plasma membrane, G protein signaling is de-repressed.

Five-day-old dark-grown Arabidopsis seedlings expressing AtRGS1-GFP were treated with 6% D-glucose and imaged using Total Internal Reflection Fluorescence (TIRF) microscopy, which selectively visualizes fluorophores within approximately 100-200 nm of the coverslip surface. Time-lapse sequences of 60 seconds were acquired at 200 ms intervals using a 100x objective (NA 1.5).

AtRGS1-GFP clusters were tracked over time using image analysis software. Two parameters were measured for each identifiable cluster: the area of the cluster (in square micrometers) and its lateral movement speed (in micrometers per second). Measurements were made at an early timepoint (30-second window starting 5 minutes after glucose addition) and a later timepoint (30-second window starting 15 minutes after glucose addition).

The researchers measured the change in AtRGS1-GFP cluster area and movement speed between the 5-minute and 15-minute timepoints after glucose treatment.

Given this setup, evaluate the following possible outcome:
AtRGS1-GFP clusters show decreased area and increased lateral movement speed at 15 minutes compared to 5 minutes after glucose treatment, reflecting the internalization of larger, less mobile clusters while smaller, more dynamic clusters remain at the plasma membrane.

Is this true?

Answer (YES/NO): NO